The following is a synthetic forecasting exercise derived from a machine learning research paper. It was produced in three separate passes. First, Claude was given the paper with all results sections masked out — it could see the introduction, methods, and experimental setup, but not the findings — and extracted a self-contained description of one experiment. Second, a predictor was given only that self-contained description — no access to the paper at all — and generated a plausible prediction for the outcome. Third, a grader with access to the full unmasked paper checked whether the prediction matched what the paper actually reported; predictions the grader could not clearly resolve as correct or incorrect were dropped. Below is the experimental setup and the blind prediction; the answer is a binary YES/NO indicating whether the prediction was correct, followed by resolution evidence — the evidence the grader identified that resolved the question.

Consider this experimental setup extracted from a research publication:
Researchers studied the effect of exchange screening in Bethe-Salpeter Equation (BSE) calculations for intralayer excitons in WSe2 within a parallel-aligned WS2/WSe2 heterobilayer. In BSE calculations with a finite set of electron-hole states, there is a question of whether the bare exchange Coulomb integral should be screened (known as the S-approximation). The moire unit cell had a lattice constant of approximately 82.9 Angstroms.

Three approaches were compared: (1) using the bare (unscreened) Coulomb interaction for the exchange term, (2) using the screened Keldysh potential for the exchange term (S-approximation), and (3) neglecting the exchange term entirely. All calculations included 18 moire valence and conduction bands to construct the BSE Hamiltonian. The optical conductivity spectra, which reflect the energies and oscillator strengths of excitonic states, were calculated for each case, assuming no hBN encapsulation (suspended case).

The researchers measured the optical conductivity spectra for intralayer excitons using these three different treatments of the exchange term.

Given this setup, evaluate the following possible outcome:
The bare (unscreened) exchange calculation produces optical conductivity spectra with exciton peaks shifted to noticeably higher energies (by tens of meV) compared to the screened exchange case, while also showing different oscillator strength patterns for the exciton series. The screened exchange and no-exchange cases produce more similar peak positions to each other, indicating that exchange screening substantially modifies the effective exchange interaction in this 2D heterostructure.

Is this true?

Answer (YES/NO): NO